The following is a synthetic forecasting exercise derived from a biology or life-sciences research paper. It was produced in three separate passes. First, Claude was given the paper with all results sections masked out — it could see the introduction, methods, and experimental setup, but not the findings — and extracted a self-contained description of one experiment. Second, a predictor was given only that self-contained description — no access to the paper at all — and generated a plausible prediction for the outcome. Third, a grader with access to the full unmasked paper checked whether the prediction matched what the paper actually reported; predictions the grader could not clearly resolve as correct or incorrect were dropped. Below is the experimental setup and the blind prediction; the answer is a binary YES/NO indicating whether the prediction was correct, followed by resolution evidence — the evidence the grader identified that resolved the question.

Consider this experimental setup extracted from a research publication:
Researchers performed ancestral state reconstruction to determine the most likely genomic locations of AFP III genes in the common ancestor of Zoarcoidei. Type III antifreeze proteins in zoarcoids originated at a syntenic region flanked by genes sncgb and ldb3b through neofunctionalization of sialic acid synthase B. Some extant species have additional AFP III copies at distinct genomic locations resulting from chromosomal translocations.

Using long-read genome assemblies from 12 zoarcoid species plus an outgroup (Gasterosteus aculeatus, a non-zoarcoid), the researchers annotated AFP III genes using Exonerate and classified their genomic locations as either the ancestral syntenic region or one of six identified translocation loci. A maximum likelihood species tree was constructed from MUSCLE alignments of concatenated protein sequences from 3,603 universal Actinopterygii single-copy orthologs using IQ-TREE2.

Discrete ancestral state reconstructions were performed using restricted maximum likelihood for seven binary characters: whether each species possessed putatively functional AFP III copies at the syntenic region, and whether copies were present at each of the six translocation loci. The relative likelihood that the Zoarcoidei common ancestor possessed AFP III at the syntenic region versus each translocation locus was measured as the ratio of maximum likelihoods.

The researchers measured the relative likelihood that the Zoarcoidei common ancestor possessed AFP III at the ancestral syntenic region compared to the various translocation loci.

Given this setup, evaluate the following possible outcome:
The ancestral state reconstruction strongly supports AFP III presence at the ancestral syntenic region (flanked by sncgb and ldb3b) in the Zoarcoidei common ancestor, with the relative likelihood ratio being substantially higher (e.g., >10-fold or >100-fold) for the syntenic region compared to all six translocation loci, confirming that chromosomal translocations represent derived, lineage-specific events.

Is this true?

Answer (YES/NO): YES